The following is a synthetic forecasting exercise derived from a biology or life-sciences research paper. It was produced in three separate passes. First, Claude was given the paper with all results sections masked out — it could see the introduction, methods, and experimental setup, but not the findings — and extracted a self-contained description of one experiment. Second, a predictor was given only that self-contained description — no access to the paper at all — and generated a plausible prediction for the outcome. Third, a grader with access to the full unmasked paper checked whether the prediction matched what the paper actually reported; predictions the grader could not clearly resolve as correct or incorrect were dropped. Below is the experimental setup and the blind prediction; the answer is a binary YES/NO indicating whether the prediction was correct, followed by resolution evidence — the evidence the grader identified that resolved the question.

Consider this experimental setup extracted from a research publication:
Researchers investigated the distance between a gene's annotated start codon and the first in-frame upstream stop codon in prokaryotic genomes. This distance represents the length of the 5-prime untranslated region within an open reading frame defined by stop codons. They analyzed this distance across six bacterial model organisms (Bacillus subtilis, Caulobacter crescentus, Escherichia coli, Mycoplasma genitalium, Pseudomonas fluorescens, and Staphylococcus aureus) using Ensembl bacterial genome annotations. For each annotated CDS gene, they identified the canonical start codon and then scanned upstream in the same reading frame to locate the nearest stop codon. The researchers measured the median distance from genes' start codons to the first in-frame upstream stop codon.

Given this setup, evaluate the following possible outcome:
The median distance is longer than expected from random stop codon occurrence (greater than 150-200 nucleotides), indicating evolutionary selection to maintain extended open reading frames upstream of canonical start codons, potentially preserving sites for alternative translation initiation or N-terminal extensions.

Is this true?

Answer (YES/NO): NO